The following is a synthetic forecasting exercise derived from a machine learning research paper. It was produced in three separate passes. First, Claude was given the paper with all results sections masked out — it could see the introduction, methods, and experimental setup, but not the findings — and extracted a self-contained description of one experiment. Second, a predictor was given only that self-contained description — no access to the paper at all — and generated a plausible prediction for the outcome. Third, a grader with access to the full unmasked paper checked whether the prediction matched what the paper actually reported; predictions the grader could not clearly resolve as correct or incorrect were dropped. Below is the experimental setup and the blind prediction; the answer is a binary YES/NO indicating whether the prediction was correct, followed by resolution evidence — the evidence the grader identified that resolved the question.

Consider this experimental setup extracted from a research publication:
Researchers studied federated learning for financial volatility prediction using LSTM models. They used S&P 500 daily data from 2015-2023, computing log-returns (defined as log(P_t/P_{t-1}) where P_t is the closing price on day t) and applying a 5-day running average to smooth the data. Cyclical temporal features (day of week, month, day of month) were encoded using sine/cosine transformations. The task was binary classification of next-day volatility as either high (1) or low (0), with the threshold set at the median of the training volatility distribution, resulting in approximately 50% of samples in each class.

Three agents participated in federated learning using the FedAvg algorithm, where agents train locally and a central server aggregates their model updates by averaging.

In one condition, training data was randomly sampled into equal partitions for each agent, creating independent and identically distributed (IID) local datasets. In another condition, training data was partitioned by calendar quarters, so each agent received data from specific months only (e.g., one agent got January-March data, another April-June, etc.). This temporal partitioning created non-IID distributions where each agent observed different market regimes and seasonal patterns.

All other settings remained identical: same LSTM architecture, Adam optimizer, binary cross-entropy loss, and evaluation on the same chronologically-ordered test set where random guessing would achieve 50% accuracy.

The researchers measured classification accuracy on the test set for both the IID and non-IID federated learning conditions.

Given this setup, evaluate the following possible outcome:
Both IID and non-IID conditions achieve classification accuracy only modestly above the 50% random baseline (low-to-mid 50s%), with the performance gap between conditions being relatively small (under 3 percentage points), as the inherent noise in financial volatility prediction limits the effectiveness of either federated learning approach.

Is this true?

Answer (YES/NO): NO